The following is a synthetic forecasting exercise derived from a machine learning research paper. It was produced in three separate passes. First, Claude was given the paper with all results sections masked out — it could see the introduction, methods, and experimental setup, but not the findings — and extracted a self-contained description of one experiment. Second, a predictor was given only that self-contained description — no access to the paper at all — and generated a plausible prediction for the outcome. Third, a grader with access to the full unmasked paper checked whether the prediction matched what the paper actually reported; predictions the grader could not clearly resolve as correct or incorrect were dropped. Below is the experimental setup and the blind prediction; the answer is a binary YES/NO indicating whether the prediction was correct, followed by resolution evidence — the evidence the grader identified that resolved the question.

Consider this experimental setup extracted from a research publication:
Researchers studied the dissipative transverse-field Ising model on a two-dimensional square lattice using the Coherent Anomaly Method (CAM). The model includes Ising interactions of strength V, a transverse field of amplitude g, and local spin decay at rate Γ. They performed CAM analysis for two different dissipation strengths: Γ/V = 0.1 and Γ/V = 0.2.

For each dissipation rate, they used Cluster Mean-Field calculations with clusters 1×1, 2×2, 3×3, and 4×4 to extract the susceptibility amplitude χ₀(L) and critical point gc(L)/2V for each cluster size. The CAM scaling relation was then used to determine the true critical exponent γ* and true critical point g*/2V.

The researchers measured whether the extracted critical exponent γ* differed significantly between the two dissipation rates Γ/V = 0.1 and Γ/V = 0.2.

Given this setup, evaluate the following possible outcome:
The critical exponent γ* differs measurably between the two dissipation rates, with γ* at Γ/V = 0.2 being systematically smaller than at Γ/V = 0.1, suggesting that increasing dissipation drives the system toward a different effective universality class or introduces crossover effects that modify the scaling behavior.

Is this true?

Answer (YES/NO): NO